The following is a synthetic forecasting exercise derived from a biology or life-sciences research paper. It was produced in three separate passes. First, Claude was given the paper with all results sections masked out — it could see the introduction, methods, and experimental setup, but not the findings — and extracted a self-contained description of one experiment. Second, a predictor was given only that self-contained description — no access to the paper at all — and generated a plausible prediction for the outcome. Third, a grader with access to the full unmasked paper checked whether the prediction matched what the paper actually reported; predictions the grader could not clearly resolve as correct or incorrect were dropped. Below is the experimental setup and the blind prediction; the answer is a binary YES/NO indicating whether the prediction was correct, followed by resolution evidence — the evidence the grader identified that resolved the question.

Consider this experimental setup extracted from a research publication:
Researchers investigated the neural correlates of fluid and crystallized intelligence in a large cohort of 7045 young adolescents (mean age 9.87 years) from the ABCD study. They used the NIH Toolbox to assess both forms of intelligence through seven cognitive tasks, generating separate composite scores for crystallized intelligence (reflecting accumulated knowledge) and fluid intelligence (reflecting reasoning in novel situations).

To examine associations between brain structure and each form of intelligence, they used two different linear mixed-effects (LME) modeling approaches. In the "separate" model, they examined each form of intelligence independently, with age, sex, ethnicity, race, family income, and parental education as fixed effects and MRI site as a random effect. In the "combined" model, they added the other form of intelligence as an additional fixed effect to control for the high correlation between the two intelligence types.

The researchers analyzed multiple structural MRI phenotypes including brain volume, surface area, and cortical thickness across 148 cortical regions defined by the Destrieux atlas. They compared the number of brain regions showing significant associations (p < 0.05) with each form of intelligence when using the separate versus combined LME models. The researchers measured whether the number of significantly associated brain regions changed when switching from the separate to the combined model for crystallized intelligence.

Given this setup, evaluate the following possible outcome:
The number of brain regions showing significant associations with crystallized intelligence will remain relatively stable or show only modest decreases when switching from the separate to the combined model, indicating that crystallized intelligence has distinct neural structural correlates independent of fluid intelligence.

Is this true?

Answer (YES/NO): YES